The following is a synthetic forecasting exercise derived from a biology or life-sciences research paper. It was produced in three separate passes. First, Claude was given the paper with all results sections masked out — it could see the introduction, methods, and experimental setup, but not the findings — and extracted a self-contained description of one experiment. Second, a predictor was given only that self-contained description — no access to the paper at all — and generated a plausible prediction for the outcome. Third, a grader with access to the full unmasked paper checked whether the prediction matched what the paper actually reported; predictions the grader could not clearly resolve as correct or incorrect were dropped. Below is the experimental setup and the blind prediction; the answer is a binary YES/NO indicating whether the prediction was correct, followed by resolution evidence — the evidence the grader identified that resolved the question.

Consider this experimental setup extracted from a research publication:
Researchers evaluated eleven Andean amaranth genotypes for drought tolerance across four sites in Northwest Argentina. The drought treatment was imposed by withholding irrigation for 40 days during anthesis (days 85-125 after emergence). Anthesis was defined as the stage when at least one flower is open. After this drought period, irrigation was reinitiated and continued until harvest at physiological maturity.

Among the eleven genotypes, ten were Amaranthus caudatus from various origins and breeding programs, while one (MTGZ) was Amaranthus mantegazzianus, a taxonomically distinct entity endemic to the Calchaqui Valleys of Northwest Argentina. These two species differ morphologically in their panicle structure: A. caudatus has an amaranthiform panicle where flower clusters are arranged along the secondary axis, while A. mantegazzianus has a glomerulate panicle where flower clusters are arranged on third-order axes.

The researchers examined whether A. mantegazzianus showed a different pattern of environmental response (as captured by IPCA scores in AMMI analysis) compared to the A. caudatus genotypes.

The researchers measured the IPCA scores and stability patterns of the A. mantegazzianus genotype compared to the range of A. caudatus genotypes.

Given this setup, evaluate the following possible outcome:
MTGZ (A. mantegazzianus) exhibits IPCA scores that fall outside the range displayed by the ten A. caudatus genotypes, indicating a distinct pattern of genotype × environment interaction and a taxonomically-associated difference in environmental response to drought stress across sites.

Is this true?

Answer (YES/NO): NO